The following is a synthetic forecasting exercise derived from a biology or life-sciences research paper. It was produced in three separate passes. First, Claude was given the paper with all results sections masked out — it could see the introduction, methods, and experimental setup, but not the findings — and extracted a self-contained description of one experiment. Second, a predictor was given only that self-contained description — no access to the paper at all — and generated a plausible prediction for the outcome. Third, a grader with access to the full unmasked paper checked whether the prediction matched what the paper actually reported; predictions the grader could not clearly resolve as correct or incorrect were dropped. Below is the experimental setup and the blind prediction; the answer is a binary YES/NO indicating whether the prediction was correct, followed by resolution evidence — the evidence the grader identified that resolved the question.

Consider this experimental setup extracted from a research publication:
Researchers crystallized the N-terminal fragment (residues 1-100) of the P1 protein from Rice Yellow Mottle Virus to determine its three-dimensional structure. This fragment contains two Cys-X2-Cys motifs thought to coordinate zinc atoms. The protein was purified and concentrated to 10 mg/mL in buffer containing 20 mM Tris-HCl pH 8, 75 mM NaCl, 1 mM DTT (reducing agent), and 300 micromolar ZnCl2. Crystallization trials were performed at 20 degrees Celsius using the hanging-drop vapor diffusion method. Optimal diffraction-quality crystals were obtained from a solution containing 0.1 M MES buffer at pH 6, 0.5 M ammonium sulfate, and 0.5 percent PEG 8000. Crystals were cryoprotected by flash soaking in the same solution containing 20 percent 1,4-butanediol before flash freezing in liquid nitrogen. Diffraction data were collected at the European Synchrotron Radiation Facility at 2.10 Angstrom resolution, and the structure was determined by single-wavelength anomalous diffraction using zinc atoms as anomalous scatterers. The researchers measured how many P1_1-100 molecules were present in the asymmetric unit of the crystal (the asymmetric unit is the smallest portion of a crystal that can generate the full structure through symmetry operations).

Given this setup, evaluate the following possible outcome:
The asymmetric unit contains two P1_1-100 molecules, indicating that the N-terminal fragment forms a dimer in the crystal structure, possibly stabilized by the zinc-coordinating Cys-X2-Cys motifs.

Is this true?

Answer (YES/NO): YES